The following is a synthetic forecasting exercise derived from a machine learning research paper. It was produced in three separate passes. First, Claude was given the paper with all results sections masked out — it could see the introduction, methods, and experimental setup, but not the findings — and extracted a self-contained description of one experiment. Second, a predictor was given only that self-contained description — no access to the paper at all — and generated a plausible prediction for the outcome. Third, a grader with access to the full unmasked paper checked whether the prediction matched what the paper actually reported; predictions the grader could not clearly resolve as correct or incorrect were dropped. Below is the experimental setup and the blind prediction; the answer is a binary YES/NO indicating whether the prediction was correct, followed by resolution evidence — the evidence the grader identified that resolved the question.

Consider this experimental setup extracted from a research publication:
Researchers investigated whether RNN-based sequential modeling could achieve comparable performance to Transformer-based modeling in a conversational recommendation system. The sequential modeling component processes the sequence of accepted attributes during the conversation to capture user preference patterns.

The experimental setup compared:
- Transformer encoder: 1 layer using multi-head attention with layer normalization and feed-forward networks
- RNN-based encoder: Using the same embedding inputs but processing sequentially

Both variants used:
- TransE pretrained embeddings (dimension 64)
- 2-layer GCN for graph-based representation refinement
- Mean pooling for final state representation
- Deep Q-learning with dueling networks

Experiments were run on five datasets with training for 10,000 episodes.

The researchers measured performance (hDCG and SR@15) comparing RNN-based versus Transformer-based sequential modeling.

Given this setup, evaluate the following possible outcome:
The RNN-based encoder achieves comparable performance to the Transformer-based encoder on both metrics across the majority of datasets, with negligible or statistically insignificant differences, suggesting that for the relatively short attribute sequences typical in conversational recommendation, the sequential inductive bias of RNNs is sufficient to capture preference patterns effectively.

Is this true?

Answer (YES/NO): YES